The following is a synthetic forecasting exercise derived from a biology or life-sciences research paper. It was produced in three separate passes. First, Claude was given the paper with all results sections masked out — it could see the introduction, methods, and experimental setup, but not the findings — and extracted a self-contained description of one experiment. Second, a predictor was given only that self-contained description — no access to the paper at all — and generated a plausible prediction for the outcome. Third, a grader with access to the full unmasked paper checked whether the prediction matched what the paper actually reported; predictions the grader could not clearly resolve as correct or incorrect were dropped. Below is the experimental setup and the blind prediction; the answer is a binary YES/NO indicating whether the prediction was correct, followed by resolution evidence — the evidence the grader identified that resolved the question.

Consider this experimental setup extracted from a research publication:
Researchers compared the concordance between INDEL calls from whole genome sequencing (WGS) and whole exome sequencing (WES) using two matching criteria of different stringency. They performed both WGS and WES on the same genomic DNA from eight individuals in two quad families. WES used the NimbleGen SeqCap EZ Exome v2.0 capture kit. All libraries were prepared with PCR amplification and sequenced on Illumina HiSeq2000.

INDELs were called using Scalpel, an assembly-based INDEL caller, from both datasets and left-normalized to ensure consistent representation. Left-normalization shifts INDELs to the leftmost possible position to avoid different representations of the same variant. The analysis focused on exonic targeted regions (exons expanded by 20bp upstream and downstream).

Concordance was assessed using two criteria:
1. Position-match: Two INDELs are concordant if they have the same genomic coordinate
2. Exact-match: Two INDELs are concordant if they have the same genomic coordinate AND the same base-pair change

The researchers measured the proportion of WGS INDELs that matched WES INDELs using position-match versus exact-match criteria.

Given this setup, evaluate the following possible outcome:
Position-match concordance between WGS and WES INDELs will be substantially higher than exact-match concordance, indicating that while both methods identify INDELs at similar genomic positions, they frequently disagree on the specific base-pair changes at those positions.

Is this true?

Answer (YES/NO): NO